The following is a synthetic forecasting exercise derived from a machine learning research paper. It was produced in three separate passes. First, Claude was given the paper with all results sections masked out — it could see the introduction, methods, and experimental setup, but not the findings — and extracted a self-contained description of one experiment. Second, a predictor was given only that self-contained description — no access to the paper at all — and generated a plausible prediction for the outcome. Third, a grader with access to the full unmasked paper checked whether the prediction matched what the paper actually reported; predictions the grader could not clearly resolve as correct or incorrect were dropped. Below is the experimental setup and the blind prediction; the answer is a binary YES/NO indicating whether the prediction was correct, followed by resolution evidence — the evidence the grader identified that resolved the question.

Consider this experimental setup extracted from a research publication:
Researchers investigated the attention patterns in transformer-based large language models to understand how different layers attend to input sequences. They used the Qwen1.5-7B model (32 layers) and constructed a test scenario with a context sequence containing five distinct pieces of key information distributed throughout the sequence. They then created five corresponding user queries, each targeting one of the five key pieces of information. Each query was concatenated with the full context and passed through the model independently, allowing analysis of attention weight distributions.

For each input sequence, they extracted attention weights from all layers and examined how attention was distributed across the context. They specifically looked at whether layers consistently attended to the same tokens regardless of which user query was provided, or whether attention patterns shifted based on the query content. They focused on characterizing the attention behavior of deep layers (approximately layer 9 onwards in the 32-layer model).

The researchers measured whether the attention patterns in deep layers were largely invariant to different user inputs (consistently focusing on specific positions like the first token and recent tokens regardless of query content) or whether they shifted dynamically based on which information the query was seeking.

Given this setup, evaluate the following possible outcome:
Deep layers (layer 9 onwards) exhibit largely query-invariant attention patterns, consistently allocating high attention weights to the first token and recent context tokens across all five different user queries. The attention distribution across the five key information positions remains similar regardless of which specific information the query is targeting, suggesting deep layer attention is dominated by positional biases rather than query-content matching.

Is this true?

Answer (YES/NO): YES